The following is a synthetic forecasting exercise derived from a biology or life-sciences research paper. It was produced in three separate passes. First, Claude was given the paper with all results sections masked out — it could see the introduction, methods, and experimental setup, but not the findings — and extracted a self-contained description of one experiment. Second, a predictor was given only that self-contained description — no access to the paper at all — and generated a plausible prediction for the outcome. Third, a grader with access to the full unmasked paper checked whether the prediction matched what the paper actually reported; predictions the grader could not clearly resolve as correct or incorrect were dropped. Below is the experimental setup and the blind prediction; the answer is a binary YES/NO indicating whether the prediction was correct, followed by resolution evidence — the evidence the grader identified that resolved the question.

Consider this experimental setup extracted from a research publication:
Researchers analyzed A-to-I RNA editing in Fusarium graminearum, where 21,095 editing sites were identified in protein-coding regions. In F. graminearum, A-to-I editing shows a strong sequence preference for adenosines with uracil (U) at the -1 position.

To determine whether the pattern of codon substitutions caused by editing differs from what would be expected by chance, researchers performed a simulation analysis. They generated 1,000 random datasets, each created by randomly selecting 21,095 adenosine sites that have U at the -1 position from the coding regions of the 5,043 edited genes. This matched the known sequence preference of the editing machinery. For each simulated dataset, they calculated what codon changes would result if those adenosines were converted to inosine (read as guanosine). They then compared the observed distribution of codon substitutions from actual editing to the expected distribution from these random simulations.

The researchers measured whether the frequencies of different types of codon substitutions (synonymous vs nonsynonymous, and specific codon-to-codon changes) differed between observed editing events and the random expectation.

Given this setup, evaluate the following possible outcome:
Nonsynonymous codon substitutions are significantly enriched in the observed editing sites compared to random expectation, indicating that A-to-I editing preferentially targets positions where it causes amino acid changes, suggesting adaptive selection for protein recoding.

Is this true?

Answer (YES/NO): NO